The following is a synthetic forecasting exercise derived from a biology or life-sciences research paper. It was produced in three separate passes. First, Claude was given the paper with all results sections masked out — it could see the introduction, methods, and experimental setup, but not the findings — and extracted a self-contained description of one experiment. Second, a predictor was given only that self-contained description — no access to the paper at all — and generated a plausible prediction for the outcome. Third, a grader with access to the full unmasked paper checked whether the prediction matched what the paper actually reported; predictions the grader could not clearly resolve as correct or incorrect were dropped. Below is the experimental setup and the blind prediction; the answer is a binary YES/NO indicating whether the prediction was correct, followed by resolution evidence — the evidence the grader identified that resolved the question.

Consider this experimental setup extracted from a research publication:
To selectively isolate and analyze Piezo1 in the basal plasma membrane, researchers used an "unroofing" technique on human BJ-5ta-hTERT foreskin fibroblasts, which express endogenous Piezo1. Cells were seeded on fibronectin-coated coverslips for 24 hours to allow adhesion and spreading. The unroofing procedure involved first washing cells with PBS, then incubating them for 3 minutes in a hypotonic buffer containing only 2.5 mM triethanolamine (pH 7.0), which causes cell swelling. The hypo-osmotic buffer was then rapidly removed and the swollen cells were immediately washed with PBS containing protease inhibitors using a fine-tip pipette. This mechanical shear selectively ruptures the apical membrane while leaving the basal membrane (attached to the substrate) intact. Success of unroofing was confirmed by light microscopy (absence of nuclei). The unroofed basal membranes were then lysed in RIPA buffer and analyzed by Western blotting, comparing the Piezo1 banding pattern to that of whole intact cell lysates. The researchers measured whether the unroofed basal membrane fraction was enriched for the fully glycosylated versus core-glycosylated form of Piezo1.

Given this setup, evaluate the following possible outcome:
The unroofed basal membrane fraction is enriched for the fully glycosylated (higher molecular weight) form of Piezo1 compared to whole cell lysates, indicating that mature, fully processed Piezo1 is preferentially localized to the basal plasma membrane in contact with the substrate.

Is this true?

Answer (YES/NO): YES